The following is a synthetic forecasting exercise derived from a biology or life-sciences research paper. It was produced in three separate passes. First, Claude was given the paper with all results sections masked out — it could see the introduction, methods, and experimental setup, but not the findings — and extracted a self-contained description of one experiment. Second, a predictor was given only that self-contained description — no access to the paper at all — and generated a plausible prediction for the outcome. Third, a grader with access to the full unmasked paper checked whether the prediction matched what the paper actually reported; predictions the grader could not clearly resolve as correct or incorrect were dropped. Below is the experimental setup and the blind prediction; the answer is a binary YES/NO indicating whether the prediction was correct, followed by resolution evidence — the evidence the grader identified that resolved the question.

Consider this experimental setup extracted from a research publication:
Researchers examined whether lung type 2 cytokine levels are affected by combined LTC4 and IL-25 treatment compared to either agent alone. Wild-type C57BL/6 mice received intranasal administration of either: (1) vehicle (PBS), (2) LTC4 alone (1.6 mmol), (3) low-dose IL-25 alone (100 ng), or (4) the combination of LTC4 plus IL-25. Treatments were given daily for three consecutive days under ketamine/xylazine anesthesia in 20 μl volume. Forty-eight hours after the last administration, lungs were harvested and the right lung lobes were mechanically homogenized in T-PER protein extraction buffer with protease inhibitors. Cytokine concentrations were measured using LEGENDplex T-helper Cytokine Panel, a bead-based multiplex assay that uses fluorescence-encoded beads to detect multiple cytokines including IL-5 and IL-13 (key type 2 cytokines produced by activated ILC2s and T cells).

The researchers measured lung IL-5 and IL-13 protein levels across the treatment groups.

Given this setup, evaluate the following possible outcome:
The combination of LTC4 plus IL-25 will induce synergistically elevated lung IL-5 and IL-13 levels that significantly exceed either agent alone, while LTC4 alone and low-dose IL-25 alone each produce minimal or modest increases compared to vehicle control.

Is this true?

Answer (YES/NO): YES